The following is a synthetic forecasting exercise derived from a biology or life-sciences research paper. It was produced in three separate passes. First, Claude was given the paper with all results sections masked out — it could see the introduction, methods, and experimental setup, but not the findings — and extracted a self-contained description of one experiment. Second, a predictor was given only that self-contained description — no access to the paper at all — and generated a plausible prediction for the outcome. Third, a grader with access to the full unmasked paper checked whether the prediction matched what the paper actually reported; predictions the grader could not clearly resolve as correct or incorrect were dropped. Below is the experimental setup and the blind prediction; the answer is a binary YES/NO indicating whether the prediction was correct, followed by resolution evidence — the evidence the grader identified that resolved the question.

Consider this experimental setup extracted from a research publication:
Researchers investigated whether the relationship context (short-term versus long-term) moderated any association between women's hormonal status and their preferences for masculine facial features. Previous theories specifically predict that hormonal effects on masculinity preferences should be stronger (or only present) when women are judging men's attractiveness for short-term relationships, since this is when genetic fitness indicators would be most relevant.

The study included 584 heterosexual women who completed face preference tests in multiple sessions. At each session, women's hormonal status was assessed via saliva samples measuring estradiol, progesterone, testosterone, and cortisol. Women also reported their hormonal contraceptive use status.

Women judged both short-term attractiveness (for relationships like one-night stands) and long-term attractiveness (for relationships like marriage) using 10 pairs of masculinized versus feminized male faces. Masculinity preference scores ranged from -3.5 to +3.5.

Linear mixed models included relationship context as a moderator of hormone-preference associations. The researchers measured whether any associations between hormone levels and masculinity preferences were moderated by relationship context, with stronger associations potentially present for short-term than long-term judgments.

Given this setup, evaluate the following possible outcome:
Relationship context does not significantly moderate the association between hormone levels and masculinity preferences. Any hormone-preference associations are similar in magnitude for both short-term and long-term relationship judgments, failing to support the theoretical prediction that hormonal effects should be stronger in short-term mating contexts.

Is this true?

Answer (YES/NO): YES